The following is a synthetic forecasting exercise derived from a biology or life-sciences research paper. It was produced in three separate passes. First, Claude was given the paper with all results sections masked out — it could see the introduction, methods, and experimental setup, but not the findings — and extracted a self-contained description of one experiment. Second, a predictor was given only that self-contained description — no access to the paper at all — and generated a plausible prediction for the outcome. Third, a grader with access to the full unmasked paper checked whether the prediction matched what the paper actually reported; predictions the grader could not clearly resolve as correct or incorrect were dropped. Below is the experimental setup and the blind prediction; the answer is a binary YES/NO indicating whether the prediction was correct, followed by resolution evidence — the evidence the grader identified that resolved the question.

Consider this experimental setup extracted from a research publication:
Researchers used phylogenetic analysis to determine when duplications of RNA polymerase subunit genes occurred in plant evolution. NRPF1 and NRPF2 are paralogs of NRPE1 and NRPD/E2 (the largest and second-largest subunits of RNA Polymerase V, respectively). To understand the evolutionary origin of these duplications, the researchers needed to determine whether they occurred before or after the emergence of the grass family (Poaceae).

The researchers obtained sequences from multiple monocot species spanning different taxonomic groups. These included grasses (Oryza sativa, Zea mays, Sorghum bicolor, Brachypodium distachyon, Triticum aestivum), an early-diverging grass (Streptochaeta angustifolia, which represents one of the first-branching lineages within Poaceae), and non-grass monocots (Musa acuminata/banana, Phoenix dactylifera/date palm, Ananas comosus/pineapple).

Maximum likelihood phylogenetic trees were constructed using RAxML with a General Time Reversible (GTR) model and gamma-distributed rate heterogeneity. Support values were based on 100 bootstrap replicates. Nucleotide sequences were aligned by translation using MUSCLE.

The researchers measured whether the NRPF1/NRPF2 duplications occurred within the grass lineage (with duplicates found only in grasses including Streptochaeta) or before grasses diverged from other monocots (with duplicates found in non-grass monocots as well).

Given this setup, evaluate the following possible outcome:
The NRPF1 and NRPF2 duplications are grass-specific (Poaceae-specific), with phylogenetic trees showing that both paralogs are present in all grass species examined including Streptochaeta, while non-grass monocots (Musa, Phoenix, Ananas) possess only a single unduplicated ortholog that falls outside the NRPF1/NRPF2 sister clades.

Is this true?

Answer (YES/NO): NO